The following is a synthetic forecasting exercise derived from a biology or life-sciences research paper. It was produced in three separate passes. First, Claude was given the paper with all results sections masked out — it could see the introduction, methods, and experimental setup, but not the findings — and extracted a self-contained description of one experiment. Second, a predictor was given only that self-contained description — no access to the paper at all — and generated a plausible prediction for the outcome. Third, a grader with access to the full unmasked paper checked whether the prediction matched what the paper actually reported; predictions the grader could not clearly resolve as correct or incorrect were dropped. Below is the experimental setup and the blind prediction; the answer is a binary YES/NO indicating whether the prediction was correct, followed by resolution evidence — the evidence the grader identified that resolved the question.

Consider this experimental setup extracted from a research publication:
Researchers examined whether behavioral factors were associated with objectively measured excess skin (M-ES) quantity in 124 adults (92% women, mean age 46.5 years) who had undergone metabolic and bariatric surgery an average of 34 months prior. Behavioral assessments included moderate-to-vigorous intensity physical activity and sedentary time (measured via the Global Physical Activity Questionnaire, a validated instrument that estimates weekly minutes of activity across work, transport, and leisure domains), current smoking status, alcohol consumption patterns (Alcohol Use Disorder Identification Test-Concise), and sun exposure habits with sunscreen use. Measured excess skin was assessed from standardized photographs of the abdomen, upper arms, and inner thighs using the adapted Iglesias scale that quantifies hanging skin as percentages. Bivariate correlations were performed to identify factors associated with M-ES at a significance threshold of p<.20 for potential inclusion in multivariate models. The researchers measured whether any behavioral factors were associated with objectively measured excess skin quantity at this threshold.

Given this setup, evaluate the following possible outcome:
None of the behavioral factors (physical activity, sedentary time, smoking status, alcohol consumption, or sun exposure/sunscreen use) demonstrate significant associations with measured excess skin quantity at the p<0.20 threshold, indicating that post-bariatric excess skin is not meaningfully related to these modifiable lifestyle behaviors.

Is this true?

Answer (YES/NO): YES